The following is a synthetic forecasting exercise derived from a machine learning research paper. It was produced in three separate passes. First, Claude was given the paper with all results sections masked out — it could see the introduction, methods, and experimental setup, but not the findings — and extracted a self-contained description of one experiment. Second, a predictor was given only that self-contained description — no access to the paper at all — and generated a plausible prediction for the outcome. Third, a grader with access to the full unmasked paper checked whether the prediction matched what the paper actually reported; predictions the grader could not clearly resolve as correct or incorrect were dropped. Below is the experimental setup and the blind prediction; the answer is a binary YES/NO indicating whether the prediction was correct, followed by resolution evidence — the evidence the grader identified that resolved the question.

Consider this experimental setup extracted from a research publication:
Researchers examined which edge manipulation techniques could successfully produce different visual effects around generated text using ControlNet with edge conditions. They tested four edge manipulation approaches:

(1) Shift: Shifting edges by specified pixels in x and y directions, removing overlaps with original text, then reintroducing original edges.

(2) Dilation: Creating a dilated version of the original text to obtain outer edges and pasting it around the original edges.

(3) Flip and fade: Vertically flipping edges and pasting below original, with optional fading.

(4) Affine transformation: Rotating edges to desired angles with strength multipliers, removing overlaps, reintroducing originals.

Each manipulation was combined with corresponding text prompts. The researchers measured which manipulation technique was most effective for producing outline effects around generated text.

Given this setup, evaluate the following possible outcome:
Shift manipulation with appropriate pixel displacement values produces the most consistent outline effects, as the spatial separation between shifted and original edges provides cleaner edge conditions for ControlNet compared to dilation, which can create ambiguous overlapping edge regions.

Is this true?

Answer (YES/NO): NO